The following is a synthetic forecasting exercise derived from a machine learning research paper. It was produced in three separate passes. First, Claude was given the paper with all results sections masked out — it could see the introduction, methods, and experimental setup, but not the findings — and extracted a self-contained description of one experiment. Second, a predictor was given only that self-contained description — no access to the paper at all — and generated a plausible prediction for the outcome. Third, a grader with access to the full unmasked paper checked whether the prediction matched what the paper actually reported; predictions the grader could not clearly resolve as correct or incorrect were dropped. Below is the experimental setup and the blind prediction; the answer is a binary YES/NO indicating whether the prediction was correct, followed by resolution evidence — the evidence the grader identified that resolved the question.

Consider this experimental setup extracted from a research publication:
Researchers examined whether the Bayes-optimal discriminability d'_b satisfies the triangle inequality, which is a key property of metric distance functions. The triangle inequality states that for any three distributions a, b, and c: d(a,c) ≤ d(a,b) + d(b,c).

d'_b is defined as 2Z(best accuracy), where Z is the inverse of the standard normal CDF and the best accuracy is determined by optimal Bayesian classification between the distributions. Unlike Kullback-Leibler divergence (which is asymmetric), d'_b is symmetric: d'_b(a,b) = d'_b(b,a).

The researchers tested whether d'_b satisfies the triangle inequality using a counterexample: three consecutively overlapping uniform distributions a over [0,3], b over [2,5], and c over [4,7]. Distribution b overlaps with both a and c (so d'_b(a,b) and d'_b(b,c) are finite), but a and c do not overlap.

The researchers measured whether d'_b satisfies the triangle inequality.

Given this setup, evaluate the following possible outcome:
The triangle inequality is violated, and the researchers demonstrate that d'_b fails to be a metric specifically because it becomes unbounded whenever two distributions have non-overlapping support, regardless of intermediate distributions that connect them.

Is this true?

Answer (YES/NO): NO